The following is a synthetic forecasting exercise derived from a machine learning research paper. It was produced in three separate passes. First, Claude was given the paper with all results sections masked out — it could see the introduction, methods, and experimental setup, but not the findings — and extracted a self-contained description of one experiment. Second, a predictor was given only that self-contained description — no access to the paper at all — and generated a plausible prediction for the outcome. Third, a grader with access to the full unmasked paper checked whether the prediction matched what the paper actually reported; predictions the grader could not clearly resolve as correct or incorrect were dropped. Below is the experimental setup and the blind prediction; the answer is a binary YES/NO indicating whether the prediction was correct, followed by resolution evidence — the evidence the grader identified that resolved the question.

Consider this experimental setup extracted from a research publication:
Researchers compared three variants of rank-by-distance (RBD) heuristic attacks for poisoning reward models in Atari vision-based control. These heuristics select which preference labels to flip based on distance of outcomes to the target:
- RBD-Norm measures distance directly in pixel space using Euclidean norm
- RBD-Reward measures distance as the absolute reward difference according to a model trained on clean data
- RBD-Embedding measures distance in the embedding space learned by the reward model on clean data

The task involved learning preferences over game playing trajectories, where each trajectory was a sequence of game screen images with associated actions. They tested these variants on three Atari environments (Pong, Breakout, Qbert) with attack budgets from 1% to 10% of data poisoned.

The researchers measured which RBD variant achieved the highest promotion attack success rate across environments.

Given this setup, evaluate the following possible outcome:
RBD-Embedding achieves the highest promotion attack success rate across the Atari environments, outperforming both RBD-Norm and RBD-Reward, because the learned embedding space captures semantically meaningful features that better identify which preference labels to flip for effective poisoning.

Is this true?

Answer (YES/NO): NO